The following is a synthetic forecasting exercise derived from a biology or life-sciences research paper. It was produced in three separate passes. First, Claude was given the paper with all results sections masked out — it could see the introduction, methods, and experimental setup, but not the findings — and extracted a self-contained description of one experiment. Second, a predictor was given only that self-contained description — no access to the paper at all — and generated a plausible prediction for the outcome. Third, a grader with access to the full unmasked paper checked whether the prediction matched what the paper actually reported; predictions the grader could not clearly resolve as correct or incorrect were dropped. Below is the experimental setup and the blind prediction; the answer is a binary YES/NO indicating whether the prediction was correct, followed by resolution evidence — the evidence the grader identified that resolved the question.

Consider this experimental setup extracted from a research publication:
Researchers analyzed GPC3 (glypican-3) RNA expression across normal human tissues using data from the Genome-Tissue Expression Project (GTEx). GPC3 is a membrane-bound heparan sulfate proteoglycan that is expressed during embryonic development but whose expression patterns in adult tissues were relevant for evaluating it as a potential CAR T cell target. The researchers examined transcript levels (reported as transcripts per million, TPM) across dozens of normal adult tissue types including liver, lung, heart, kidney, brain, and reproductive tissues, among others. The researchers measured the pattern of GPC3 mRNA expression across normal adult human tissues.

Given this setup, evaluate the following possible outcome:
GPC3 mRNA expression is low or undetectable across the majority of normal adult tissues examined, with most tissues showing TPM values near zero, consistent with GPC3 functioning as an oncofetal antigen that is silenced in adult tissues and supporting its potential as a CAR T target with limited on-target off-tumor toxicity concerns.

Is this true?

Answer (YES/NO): YES